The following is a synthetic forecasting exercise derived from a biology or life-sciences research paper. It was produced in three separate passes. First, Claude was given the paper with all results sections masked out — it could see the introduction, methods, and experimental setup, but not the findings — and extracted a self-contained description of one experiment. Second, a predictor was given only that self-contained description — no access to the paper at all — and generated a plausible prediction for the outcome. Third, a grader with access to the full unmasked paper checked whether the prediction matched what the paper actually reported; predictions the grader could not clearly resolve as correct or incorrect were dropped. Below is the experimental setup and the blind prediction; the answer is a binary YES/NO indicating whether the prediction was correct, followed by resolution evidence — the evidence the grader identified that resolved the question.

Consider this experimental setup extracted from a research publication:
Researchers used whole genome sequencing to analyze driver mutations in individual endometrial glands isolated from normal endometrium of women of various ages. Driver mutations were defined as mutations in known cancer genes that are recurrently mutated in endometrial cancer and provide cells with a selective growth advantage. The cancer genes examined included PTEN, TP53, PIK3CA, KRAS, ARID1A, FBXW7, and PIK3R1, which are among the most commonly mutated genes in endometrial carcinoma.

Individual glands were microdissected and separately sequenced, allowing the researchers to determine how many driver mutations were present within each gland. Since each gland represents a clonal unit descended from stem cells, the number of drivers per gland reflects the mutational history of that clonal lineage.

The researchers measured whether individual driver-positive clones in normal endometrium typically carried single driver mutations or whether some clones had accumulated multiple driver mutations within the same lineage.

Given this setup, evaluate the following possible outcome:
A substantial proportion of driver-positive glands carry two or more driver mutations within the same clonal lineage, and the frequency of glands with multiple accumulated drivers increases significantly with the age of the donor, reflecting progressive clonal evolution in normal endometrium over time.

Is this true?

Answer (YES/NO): YES